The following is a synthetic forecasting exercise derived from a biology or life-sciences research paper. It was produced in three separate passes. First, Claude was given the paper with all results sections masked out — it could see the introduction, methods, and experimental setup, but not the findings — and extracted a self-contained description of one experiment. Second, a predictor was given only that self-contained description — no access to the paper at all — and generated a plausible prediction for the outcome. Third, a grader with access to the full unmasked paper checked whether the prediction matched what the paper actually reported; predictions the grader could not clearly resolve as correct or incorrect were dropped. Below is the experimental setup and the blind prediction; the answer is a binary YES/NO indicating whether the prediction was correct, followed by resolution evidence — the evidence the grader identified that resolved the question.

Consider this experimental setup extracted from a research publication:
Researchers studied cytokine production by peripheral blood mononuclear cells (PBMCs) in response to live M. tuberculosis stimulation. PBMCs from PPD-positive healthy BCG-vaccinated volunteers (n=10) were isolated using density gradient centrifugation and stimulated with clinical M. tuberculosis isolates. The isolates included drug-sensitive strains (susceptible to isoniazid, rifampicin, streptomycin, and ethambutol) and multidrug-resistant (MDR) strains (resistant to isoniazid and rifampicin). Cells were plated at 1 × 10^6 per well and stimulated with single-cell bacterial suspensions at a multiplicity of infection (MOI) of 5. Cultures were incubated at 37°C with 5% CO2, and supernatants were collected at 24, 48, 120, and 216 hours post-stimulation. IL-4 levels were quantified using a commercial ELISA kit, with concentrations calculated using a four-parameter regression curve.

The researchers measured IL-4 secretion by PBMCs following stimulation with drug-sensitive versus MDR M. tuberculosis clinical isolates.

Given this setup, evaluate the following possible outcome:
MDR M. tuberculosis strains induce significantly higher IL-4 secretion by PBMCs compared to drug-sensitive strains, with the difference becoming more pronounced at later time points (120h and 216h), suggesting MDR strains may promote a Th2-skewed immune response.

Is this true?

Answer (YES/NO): NO